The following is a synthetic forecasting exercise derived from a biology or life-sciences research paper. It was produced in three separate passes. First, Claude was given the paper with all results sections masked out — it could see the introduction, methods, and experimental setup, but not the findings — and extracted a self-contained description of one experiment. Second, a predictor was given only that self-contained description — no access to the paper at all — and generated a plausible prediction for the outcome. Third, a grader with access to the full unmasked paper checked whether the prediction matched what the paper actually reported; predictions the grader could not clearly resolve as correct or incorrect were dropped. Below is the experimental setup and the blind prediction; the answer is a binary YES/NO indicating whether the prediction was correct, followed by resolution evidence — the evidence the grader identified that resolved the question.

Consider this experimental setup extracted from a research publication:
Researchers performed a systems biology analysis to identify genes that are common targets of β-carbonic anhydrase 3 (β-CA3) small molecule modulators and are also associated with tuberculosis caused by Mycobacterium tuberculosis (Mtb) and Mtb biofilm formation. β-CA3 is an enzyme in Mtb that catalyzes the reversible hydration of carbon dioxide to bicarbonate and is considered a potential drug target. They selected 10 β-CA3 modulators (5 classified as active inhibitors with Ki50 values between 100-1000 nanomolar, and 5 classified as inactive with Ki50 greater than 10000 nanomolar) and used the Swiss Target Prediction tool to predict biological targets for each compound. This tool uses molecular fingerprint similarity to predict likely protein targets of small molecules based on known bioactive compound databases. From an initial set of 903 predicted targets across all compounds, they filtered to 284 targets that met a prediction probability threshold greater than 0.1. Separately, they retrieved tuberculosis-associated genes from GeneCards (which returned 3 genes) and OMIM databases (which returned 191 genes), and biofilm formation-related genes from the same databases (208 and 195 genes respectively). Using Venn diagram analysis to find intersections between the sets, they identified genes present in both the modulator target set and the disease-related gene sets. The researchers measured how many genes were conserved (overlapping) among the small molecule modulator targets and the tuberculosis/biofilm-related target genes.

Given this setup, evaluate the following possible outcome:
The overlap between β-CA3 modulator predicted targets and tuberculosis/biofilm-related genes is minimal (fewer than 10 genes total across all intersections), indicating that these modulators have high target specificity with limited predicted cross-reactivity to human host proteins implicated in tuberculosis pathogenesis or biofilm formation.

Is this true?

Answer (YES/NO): NO